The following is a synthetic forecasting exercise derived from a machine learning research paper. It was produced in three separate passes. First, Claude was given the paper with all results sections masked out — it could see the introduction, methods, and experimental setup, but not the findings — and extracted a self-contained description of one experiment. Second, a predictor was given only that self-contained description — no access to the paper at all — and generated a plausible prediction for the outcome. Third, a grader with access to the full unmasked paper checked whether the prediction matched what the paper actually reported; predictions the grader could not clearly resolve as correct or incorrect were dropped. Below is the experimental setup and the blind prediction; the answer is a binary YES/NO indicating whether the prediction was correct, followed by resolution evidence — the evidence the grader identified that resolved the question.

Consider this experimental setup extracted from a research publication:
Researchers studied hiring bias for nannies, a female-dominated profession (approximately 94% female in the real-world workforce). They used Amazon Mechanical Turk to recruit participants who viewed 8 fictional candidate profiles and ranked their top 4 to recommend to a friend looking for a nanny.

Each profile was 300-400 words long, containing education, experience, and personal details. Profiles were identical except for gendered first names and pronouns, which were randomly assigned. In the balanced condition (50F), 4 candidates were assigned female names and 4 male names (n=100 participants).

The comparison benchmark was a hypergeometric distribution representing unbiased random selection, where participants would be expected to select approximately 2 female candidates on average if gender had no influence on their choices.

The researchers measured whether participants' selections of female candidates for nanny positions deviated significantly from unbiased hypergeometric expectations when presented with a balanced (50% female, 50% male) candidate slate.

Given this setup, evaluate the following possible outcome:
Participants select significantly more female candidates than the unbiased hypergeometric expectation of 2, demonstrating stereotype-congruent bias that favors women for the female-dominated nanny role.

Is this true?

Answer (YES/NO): YES